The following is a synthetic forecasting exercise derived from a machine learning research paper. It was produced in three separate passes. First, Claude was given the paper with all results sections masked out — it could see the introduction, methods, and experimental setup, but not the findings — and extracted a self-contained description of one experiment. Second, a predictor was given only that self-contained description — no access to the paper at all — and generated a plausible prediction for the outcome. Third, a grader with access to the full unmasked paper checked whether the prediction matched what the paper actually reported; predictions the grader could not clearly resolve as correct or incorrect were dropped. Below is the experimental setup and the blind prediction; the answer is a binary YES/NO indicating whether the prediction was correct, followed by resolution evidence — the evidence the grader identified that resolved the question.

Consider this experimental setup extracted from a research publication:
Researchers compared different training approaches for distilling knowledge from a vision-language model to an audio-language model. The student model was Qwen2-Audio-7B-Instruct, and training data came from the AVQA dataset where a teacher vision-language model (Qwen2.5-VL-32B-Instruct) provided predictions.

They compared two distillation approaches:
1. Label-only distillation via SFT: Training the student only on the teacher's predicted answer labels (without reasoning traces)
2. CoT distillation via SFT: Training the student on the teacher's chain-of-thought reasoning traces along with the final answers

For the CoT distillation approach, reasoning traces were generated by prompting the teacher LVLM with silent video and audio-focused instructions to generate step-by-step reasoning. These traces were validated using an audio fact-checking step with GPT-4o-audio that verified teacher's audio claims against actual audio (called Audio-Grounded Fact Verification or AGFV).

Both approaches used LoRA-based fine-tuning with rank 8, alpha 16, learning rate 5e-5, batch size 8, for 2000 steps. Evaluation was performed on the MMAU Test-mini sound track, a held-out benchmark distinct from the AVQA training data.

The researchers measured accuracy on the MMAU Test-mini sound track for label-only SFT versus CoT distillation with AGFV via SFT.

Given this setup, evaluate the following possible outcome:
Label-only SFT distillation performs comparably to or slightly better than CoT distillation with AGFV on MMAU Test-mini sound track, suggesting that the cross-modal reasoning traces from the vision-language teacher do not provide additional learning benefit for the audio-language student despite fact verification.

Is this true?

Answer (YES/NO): YES